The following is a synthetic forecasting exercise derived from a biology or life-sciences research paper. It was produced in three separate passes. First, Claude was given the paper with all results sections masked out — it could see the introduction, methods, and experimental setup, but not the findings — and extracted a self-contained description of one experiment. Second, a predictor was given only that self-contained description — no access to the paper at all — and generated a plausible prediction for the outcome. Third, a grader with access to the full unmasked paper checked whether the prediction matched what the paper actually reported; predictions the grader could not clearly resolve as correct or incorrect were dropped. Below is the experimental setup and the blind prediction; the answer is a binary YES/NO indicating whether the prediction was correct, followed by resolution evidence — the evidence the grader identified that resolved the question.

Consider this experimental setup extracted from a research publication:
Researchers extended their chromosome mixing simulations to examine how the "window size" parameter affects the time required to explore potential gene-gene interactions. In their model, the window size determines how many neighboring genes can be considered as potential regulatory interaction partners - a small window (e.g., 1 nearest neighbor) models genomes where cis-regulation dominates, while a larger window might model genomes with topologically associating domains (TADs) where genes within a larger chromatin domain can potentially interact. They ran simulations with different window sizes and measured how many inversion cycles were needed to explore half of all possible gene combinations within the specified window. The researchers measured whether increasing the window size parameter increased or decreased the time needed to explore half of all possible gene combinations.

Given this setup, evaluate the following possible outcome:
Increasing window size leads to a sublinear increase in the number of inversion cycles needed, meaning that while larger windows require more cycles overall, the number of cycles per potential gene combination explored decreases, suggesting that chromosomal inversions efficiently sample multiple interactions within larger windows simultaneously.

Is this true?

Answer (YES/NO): NO